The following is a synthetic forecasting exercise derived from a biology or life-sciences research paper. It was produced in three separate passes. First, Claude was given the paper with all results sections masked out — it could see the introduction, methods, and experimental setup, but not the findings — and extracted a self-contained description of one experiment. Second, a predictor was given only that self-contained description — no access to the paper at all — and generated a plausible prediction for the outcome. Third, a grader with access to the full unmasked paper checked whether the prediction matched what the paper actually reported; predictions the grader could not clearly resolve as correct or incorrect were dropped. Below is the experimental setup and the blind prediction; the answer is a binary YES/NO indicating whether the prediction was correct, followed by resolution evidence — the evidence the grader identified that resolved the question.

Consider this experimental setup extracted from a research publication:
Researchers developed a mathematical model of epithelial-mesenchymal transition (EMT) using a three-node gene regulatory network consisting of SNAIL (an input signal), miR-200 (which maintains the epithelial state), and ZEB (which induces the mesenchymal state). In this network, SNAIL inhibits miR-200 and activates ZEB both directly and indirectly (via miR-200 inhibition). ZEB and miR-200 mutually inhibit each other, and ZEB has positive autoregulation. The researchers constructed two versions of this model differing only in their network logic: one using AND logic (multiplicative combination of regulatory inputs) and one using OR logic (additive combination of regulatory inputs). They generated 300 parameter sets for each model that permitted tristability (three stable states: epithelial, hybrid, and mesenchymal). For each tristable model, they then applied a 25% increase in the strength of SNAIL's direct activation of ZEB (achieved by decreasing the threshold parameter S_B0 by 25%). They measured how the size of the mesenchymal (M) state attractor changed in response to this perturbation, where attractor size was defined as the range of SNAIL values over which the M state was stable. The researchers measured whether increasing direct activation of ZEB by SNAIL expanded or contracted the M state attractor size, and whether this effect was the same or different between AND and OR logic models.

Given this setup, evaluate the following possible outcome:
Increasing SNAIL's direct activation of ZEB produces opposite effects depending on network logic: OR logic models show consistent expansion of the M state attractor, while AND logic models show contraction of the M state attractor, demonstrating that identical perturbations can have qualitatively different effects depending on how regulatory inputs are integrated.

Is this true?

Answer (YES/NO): NO